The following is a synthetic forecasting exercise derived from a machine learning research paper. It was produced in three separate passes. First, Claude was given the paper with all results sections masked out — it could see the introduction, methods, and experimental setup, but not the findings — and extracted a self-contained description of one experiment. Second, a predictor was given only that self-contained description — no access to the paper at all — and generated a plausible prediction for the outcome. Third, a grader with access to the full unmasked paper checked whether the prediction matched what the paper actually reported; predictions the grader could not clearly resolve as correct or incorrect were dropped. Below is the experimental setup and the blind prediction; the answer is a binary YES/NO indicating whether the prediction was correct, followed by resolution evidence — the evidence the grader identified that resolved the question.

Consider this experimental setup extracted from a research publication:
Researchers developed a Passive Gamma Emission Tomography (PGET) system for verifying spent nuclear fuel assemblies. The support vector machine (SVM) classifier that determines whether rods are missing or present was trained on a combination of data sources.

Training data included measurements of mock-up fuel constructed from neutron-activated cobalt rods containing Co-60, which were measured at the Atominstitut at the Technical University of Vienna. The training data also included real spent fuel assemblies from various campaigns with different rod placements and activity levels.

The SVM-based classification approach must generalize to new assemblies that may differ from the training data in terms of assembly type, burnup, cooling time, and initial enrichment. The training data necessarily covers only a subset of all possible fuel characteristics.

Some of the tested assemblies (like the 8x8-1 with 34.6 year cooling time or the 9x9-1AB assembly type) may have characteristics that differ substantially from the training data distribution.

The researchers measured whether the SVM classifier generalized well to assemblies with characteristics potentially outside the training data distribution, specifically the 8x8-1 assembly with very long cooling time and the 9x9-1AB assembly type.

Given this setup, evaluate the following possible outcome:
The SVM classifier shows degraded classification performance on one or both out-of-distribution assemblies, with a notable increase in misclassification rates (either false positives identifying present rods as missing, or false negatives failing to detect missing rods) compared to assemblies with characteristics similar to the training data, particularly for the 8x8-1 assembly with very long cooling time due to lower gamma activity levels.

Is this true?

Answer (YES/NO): NO